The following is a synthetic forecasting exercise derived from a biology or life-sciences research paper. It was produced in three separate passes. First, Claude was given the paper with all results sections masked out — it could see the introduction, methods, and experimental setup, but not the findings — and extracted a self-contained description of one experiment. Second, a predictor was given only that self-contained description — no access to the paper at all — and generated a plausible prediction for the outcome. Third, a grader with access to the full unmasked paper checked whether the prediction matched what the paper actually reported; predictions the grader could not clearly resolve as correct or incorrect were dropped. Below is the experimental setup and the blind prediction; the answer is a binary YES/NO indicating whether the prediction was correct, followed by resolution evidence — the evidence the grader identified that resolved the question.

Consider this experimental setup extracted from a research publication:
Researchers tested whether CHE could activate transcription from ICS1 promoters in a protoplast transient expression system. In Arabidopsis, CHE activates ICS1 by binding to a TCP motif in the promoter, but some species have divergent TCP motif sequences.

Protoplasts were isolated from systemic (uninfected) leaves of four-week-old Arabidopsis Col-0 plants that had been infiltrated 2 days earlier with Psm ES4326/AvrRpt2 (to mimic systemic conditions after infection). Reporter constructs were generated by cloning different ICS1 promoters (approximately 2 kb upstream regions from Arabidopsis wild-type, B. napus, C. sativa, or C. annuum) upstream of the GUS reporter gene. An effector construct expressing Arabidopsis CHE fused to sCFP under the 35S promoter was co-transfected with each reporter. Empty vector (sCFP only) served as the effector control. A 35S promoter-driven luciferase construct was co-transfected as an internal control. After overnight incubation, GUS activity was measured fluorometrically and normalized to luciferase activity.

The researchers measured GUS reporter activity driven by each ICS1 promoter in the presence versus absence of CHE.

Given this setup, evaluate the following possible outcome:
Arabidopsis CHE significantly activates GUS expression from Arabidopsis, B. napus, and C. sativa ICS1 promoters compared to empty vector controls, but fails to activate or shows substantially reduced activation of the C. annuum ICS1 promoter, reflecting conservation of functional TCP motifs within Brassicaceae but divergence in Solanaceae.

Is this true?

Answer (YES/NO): NO